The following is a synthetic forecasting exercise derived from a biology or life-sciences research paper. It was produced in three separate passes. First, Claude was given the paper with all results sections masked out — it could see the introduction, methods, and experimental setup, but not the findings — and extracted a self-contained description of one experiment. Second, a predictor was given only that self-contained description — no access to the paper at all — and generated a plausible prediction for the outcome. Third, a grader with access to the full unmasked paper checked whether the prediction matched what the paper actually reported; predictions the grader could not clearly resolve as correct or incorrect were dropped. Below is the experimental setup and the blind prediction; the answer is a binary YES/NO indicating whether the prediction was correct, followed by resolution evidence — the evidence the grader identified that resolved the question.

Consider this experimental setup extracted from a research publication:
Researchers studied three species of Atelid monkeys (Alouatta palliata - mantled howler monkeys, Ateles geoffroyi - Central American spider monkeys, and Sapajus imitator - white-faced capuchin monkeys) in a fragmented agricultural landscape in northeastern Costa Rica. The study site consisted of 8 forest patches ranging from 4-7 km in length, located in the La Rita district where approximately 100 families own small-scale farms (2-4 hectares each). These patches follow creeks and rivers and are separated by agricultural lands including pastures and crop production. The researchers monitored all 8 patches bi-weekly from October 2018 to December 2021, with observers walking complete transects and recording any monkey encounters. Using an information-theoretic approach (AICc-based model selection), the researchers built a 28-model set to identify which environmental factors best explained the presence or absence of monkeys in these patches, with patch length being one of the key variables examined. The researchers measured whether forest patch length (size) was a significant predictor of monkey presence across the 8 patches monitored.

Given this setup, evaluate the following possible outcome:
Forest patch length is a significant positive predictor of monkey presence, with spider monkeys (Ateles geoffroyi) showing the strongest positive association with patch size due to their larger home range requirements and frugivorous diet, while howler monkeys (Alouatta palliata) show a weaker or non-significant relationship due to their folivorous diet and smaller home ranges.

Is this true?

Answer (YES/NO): NO